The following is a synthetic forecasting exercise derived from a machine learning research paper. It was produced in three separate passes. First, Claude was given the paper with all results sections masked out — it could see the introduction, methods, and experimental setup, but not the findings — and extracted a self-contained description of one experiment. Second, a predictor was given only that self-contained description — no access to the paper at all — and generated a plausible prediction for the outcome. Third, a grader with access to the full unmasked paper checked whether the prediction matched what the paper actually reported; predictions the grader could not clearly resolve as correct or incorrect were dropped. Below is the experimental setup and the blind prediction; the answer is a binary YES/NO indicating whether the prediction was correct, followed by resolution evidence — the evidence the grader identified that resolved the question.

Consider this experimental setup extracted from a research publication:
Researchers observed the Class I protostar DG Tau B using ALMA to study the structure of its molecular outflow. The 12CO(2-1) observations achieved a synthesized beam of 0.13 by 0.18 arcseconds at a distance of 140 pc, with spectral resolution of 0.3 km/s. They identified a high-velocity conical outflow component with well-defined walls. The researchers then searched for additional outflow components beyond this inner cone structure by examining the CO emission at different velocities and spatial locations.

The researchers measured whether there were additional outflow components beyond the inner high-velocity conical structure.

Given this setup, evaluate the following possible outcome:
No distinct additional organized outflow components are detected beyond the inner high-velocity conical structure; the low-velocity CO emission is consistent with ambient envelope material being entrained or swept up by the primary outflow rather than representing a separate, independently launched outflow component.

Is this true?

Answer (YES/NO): NO